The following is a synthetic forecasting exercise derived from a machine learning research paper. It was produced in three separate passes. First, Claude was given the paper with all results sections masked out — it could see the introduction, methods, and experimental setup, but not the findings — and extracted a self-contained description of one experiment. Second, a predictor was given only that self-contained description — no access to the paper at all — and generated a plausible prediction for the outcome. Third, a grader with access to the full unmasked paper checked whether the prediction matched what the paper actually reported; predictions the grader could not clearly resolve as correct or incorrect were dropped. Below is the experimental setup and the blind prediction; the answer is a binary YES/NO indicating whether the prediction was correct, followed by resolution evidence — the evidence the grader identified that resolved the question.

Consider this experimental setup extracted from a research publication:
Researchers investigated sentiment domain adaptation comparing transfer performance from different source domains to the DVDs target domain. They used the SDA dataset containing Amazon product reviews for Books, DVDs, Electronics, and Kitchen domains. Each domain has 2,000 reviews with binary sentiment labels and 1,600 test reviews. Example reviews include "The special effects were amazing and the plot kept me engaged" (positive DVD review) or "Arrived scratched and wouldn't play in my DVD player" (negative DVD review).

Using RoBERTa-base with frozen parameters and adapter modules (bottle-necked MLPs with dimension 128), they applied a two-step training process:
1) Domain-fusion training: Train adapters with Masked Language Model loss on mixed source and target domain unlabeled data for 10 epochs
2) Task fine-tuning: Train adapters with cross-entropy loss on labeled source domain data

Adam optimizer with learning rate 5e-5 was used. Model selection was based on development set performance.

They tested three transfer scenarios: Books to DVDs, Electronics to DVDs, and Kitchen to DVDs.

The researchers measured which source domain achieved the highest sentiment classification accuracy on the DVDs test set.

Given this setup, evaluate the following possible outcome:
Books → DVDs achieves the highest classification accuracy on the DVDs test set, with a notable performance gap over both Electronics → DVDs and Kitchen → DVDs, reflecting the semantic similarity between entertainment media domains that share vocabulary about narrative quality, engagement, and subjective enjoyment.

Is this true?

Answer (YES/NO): NO